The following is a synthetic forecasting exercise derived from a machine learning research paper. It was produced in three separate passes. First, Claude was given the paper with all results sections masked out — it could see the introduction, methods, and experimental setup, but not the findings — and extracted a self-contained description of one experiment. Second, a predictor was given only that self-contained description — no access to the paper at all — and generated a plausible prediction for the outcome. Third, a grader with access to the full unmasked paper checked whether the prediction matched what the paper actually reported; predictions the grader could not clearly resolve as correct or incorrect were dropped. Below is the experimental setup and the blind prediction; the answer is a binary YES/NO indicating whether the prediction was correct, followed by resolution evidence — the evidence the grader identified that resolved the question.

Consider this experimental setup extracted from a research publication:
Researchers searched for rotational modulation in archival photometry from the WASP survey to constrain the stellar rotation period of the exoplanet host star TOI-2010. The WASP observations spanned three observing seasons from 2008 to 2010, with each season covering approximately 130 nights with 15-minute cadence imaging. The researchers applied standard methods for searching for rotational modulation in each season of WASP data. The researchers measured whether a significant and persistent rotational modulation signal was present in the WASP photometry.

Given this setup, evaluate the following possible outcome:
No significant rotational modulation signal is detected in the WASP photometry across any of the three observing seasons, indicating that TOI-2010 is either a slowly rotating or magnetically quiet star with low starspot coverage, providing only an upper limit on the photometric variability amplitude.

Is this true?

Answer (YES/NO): NO